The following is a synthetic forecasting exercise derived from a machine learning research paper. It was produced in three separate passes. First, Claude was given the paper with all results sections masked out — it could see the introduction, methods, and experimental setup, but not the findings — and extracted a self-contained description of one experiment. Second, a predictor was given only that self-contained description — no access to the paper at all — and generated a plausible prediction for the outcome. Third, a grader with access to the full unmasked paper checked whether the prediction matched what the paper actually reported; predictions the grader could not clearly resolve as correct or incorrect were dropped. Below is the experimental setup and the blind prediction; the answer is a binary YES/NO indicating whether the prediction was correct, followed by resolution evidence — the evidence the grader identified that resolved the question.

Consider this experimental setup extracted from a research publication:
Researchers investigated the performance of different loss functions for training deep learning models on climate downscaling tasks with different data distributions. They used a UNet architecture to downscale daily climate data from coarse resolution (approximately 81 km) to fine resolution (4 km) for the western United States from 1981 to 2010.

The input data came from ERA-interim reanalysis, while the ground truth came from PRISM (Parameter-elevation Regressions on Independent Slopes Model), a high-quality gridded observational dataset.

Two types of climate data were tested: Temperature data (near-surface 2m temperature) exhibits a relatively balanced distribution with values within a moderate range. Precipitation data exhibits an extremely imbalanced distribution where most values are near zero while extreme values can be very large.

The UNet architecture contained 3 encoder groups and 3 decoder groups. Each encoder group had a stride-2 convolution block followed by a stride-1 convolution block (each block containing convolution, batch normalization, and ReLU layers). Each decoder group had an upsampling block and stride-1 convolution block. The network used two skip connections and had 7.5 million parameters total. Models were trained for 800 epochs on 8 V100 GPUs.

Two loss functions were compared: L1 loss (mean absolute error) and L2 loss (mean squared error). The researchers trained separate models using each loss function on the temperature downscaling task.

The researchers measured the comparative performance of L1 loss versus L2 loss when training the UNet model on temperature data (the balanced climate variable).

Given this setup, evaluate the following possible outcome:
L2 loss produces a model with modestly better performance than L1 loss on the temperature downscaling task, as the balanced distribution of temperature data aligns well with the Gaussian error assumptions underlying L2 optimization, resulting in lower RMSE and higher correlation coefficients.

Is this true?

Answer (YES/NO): NO